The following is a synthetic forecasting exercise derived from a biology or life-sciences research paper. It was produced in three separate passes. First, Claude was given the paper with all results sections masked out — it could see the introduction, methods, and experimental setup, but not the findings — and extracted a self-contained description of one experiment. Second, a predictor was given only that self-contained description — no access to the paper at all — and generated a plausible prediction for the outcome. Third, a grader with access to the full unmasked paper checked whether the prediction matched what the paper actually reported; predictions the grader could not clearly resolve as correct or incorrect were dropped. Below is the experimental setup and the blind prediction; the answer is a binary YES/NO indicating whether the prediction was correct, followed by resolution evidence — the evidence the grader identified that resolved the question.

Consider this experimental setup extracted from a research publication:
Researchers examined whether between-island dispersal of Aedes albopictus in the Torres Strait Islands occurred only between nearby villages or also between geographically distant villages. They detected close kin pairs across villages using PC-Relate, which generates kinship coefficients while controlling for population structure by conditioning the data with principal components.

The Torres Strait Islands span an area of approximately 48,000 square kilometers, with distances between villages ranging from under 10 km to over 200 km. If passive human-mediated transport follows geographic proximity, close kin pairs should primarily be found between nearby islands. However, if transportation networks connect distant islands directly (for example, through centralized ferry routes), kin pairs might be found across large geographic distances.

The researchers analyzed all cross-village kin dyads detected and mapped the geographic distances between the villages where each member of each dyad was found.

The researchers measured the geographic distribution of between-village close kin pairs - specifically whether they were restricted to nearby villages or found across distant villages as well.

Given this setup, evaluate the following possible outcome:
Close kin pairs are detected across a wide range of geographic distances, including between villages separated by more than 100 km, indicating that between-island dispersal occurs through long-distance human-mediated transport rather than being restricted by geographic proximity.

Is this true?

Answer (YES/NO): YES